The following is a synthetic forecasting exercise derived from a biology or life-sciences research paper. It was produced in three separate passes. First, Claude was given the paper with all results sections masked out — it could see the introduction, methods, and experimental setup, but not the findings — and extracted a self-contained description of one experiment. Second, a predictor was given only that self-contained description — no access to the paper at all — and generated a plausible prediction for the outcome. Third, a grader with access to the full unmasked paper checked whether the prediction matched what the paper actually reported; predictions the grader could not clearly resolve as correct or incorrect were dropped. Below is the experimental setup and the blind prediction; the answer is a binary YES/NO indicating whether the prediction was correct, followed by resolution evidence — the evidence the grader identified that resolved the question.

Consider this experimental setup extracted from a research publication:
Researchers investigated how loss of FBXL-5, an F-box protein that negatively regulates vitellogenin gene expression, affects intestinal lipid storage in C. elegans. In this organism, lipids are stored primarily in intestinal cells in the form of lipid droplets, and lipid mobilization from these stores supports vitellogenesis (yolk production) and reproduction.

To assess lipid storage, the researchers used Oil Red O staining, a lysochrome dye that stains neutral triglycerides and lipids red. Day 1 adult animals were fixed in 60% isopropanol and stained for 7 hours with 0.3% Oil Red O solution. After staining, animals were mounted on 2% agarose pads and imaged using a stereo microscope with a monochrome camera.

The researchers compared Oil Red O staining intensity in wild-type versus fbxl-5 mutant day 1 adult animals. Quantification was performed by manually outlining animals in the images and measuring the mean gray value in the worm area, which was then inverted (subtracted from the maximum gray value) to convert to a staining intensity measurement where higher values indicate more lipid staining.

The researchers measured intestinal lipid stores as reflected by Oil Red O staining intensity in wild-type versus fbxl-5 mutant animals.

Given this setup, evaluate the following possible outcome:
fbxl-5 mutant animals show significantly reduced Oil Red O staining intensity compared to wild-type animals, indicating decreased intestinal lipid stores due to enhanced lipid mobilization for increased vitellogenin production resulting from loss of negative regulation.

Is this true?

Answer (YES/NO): NO